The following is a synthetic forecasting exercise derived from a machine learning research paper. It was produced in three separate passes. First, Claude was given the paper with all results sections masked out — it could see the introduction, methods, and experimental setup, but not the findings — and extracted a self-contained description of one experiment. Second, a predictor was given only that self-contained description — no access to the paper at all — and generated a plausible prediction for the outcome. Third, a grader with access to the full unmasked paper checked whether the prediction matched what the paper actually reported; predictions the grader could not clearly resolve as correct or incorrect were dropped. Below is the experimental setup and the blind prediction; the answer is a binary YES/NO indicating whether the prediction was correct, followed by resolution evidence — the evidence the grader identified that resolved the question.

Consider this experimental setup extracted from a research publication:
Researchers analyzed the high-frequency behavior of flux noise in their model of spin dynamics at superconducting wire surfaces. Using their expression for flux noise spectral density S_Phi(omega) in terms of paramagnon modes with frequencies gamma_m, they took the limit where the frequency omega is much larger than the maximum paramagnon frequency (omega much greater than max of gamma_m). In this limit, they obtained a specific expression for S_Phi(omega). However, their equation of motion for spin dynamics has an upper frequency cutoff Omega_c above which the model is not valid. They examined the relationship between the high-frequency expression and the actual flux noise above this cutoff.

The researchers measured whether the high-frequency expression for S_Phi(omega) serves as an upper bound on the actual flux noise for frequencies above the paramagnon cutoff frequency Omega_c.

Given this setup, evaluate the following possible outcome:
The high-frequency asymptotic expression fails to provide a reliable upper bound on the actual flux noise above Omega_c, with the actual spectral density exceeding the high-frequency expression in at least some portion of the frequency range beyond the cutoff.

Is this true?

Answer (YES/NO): NO